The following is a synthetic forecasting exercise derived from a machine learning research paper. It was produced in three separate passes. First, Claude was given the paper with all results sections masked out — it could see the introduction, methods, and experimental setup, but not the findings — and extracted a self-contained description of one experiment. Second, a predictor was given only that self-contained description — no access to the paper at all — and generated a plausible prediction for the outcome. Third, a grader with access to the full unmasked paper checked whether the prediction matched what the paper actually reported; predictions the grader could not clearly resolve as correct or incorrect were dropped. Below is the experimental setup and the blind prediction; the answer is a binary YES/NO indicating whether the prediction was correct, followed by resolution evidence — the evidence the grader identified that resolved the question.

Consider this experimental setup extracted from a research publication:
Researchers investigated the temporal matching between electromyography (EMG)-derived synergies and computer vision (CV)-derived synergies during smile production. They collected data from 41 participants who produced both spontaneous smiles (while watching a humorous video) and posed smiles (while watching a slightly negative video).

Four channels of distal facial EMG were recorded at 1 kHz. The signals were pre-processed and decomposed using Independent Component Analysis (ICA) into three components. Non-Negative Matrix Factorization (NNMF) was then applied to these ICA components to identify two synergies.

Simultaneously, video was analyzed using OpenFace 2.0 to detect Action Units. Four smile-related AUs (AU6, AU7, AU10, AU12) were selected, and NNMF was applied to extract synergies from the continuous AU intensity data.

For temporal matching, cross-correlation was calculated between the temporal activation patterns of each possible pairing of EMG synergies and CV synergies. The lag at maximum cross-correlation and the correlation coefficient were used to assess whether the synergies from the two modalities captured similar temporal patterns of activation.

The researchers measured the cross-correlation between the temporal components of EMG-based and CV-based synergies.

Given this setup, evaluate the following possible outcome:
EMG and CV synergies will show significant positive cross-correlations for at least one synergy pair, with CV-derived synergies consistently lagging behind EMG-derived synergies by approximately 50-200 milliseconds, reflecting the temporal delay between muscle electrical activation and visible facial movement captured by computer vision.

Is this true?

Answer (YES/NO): NO